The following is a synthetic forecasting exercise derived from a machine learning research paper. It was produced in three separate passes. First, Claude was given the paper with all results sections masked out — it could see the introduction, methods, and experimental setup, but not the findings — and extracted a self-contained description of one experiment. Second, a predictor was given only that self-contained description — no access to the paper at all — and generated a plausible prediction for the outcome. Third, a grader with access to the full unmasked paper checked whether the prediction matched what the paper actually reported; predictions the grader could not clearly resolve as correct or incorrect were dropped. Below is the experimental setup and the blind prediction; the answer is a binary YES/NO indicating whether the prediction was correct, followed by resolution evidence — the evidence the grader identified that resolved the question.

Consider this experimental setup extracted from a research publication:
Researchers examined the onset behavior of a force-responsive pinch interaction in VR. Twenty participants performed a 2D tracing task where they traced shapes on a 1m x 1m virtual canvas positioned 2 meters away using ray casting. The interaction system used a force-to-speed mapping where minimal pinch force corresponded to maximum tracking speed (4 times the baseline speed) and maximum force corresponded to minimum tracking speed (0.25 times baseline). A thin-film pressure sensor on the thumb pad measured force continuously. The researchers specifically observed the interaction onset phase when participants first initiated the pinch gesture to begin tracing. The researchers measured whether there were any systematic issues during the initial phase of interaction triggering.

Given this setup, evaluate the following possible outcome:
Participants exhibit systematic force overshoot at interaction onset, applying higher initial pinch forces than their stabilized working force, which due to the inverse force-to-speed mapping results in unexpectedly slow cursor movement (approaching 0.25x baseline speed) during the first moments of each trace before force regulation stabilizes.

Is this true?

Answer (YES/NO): NO